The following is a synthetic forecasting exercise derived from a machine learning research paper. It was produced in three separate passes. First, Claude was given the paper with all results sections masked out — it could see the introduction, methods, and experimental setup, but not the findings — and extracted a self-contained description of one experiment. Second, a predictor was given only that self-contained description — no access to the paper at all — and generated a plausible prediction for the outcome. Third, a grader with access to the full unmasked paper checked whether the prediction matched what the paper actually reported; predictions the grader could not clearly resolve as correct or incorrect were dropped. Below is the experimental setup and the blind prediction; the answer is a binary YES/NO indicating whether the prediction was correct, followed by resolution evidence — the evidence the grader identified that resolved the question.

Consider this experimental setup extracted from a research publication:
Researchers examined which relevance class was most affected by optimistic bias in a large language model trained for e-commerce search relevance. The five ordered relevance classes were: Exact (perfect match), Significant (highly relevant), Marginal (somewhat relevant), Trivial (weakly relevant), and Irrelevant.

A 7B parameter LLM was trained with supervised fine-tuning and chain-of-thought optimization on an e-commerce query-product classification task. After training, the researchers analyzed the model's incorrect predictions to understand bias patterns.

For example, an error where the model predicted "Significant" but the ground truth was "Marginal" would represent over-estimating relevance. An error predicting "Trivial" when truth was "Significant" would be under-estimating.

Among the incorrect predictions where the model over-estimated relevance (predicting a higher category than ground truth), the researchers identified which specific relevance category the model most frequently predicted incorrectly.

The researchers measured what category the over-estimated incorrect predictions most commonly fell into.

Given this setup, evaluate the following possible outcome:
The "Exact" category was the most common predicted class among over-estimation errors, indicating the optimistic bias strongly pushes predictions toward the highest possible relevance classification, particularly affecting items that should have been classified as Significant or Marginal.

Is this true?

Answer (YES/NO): NO